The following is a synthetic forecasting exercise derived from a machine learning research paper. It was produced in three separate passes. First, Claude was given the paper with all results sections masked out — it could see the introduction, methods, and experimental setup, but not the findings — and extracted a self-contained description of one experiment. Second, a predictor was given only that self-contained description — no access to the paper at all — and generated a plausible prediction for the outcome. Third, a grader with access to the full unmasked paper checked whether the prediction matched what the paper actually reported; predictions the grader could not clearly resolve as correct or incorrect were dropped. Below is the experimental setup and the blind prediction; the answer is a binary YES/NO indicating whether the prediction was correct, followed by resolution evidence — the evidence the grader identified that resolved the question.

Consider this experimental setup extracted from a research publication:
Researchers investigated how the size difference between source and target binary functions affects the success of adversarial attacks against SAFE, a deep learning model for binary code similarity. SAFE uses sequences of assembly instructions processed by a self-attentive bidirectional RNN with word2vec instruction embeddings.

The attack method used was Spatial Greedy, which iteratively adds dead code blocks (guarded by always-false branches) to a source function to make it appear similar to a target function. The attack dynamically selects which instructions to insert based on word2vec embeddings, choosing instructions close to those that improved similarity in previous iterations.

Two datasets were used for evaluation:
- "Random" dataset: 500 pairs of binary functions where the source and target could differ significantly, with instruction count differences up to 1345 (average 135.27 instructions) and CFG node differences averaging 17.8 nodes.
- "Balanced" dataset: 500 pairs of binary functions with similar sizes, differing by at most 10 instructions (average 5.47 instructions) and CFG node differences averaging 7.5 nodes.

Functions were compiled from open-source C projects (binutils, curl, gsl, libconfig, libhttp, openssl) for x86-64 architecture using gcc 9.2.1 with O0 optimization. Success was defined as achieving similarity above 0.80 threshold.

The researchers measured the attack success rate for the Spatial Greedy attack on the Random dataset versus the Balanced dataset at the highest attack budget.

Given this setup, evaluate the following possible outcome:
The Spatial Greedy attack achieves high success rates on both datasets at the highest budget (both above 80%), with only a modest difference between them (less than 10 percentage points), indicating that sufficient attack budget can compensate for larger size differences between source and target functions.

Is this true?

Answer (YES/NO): NO